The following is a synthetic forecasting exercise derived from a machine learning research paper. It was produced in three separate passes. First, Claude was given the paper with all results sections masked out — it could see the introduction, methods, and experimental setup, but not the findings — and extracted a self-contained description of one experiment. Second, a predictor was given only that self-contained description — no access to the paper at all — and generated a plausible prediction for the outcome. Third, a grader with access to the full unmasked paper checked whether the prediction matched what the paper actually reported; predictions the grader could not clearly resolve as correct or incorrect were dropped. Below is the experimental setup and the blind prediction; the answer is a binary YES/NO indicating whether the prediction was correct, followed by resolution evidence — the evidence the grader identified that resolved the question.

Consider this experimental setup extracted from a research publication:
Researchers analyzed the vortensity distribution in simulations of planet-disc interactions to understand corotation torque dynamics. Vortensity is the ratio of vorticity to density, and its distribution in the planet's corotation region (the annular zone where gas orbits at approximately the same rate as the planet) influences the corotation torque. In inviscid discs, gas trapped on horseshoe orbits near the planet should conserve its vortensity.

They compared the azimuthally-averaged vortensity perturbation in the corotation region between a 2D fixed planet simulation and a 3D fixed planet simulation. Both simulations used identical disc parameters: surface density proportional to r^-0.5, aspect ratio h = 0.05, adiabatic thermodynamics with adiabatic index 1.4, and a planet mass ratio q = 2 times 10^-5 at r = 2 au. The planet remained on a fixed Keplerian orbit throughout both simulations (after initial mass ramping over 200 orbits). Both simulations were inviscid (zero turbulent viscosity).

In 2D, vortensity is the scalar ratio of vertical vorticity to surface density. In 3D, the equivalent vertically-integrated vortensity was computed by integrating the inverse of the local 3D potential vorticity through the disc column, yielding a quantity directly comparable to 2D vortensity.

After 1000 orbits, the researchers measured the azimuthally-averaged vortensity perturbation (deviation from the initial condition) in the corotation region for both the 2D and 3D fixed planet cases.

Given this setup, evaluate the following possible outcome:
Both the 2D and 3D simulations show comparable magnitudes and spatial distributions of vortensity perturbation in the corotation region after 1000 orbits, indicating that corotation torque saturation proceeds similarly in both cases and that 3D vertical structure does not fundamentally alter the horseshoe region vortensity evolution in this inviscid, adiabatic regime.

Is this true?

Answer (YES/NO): NO